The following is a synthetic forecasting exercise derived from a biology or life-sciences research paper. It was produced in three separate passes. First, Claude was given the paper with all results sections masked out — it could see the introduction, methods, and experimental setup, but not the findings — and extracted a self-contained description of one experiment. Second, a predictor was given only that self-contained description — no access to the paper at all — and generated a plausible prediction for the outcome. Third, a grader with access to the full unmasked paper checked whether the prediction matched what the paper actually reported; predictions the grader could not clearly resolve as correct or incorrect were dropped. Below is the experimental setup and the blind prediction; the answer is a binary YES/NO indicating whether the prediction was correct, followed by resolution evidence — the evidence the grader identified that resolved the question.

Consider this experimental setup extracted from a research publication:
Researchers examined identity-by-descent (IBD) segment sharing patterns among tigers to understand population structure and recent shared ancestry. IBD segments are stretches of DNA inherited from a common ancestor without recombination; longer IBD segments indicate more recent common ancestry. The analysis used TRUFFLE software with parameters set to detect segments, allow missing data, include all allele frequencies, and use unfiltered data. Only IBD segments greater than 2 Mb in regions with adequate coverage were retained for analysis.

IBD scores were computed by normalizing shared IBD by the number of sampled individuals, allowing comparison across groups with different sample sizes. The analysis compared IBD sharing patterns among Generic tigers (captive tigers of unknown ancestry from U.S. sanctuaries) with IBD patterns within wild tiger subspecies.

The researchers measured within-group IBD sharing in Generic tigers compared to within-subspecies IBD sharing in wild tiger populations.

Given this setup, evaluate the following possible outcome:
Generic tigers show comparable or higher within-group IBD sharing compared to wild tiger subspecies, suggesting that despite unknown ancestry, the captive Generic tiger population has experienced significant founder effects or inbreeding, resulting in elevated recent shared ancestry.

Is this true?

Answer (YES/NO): YES